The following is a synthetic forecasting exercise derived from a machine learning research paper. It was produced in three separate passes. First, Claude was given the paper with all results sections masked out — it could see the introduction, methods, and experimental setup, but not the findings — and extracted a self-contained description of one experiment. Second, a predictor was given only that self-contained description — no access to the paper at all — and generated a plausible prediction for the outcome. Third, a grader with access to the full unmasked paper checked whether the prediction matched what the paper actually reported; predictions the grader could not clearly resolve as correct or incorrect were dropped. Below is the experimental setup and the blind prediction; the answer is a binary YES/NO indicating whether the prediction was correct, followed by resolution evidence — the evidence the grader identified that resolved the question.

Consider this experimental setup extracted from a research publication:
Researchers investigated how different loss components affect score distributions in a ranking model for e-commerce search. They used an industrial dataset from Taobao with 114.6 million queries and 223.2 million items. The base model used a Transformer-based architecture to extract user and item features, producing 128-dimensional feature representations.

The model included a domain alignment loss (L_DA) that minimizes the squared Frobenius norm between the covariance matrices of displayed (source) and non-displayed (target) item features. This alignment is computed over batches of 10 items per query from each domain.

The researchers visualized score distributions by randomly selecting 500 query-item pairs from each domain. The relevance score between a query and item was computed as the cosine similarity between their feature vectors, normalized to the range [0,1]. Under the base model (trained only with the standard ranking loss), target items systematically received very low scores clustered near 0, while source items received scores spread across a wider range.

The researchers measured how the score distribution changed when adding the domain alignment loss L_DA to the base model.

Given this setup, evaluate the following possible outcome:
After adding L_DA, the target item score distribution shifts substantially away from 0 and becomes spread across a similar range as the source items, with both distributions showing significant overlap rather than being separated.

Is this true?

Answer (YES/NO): NO